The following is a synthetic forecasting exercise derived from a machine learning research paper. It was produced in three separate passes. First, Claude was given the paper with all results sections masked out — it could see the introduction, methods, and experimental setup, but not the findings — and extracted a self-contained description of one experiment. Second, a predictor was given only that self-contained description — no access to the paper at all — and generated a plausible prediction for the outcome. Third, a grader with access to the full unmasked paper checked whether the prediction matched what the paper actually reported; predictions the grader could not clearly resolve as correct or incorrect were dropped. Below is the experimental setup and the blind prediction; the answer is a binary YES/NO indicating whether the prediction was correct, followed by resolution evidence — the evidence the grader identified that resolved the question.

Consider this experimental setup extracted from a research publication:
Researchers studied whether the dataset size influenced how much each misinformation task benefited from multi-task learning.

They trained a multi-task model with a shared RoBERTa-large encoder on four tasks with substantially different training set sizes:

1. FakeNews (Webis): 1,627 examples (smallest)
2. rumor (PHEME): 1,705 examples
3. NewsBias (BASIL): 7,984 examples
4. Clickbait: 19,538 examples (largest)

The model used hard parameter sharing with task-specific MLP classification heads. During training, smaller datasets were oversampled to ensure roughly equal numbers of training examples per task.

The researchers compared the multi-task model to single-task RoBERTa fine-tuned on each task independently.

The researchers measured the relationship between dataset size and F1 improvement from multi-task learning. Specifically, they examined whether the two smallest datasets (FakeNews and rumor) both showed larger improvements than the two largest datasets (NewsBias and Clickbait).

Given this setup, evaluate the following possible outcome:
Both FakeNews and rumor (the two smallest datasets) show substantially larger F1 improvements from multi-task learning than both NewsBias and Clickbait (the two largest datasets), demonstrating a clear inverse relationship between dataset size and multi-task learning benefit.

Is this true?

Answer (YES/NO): NO